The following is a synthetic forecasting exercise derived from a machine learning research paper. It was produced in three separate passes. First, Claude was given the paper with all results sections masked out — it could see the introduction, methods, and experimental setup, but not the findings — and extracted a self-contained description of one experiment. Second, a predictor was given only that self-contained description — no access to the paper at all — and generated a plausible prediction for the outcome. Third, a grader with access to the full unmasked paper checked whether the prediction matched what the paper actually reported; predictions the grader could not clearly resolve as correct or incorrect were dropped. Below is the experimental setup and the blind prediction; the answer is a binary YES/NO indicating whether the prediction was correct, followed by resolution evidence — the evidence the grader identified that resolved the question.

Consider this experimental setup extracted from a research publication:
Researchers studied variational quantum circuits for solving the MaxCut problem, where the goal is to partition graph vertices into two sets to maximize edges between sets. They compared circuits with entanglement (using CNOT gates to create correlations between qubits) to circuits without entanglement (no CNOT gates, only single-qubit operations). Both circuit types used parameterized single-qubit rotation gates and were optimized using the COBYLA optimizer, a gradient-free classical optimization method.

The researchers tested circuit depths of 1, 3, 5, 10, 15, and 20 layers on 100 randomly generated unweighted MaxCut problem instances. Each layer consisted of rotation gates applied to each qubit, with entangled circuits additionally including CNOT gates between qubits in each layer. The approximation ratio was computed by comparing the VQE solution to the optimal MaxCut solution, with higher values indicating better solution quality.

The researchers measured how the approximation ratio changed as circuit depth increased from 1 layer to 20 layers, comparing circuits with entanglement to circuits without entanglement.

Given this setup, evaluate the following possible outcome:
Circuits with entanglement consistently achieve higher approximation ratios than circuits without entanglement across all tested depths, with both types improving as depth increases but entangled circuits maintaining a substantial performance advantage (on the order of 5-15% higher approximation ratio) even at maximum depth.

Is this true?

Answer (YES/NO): NO